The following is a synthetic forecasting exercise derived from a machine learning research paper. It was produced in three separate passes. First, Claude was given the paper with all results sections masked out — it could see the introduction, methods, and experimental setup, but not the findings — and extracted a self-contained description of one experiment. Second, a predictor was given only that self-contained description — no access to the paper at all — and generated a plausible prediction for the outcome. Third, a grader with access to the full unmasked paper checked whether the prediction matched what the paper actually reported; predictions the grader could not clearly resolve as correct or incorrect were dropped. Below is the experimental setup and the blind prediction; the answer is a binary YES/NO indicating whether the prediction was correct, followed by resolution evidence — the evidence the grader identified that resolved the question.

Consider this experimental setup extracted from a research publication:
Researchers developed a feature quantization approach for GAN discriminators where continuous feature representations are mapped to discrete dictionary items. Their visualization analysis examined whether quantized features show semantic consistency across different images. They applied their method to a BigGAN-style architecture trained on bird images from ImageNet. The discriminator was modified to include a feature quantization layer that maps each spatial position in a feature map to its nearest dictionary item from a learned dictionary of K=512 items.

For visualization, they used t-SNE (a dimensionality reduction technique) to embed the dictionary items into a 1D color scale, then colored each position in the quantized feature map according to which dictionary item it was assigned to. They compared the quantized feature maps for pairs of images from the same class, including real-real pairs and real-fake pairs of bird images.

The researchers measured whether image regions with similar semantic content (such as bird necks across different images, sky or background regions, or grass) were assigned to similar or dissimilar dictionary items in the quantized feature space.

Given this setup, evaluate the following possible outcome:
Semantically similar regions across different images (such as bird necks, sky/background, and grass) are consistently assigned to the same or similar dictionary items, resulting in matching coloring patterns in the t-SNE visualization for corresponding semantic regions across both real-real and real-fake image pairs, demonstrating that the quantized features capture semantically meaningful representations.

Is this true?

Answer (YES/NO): YES